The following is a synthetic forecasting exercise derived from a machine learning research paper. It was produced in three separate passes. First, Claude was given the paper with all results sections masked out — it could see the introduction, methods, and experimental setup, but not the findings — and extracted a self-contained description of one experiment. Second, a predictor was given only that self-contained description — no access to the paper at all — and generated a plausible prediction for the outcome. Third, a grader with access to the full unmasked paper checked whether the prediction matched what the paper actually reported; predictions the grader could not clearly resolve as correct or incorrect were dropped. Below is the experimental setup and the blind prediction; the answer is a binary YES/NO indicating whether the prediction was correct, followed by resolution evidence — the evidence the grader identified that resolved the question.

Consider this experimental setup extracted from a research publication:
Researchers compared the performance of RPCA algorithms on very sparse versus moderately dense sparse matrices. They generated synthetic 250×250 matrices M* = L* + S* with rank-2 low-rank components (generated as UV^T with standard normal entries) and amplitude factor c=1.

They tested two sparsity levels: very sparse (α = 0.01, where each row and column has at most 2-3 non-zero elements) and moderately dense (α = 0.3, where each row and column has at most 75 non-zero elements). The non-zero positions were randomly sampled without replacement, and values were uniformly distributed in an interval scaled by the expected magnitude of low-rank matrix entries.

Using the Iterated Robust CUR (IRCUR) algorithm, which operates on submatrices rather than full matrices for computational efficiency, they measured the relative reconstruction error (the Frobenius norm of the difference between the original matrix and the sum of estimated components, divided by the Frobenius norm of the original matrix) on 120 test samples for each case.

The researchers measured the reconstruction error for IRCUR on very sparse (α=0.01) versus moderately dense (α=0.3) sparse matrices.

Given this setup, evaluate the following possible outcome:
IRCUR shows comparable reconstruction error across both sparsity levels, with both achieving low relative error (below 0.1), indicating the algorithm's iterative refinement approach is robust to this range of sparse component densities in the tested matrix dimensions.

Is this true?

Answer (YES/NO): YES